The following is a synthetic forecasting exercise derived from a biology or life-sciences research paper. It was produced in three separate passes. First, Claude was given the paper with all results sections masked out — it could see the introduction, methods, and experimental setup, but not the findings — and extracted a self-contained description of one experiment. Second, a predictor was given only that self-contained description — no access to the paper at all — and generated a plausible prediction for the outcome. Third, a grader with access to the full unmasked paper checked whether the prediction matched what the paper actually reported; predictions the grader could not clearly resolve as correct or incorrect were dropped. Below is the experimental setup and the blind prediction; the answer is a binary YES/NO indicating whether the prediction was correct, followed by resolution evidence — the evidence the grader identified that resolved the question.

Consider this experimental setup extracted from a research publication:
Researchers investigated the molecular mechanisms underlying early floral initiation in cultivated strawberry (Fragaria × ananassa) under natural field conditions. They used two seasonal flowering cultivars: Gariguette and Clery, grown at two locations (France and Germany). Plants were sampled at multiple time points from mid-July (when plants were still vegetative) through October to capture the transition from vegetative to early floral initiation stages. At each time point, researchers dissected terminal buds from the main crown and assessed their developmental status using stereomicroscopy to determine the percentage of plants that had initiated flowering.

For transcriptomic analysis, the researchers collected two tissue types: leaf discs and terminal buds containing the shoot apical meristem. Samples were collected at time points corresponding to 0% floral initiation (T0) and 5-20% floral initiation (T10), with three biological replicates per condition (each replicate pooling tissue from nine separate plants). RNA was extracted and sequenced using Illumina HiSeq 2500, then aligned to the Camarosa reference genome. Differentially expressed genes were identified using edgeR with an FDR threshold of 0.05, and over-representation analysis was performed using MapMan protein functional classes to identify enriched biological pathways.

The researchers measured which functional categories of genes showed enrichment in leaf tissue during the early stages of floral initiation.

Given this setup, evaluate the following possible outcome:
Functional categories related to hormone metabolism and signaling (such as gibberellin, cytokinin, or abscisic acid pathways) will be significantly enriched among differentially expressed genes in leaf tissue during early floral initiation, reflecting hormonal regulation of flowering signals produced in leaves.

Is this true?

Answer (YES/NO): YES